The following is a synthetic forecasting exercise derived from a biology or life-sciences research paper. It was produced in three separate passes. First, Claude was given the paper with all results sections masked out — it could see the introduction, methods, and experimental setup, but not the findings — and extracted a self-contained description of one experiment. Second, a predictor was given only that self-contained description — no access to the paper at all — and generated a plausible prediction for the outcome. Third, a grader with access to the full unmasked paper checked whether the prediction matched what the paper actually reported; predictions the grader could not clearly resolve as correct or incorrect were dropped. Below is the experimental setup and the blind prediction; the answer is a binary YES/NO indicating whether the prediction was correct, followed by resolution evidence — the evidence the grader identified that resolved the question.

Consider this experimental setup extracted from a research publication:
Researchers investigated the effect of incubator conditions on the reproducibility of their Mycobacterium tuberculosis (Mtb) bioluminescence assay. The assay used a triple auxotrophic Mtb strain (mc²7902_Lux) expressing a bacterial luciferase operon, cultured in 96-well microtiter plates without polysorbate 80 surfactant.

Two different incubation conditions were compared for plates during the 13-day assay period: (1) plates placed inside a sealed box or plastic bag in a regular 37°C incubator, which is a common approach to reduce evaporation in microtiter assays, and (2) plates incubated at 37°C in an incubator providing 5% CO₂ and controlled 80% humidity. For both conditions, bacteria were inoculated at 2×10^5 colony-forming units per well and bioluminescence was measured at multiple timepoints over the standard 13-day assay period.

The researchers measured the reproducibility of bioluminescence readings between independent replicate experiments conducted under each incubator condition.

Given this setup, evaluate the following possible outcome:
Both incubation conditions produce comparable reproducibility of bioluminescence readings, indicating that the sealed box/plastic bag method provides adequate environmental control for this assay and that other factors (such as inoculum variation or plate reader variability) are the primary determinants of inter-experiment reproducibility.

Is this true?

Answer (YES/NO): NO